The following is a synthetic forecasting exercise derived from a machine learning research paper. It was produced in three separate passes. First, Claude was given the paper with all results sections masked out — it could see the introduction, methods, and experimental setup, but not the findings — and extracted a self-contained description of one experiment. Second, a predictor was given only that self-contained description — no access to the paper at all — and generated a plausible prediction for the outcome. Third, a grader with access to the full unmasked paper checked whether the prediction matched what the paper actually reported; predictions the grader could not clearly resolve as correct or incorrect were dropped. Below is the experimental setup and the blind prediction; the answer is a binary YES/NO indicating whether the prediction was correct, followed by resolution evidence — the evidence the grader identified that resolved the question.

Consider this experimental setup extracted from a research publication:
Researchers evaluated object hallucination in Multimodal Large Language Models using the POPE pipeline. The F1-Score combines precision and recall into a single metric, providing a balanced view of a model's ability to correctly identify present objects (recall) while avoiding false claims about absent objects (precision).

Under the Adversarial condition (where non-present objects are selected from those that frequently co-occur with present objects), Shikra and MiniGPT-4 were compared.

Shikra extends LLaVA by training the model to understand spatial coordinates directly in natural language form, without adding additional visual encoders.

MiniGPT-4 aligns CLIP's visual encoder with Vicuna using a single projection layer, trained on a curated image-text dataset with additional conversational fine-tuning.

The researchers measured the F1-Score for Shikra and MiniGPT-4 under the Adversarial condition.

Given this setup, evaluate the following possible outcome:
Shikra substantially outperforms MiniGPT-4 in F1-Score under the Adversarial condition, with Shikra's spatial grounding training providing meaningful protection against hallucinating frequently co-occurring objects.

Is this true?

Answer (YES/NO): YES